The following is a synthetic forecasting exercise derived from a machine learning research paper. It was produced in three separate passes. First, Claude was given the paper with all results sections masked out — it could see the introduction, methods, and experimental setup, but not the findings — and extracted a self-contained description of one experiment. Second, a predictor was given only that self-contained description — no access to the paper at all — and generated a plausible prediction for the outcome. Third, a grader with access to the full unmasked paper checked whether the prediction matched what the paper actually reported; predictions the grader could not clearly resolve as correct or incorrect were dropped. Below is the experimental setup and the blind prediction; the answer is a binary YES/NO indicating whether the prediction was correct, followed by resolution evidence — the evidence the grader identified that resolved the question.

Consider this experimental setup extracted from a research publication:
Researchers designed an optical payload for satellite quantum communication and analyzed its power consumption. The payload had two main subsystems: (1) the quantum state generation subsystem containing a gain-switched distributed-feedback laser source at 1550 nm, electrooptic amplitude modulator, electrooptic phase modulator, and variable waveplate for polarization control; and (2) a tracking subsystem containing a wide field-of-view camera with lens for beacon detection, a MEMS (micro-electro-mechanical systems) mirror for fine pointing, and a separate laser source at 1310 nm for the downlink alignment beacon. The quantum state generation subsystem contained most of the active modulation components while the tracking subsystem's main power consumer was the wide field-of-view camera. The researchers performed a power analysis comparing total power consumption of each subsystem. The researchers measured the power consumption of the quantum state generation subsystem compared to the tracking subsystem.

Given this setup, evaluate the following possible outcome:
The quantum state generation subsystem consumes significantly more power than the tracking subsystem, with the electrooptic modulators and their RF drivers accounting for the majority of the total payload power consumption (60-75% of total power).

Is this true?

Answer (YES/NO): NO